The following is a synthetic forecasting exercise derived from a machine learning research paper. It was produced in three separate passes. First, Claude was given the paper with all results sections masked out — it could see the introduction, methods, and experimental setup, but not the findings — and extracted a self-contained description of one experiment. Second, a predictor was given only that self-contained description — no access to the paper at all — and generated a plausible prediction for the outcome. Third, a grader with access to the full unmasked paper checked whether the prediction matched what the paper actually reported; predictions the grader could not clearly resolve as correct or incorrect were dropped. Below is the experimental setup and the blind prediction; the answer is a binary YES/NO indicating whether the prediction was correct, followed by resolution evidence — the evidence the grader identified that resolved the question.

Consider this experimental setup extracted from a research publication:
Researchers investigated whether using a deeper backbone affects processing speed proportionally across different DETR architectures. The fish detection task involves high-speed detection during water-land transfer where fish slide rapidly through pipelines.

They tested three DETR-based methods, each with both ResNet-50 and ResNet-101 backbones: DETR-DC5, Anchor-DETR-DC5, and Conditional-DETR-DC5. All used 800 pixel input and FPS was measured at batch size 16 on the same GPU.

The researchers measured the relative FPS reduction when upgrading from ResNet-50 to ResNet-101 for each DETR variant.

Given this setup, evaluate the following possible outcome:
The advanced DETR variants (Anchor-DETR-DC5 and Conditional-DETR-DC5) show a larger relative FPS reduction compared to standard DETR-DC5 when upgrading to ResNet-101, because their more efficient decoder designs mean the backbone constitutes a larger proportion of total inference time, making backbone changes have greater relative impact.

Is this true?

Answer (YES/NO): YES